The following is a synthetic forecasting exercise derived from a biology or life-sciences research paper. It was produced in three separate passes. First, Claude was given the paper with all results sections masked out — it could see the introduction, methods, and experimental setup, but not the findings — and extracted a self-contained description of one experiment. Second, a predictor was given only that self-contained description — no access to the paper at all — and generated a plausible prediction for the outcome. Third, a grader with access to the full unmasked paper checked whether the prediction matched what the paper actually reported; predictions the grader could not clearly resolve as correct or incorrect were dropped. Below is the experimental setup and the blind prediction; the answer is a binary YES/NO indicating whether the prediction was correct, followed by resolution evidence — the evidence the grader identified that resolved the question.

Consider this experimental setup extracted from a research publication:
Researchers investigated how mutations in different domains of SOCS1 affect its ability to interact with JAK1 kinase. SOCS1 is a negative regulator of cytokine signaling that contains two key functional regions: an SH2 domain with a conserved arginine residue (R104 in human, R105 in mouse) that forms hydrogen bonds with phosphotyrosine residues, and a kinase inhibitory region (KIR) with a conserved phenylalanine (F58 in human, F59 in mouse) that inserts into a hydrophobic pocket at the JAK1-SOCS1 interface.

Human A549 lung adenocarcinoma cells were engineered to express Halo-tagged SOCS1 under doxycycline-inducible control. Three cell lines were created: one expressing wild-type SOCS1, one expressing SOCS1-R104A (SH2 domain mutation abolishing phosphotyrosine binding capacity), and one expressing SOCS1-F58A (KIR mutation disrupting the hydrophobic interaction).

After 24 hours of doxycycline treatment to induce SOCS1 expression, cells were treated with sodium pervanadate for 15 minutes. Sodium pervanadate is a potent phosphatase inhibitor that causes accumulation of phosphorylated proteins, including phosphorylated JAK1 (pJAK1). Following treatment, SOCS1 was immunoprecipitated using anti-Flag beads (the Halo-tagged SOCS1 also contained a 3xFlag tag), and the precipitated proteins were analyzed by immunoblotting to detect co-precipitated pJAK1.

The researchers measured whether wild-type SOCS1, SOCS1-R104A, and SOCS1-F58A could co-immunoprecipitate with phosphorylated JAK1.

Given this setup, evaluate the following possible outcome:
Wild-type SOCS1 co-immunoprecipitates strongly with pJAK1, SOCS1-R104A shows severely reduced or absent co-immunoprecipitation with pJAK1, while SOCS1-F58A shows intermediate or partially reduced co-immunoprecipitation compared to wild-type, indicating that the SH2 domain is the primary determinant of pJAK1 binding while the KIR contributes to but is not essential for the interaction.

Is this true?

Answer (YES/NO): NO